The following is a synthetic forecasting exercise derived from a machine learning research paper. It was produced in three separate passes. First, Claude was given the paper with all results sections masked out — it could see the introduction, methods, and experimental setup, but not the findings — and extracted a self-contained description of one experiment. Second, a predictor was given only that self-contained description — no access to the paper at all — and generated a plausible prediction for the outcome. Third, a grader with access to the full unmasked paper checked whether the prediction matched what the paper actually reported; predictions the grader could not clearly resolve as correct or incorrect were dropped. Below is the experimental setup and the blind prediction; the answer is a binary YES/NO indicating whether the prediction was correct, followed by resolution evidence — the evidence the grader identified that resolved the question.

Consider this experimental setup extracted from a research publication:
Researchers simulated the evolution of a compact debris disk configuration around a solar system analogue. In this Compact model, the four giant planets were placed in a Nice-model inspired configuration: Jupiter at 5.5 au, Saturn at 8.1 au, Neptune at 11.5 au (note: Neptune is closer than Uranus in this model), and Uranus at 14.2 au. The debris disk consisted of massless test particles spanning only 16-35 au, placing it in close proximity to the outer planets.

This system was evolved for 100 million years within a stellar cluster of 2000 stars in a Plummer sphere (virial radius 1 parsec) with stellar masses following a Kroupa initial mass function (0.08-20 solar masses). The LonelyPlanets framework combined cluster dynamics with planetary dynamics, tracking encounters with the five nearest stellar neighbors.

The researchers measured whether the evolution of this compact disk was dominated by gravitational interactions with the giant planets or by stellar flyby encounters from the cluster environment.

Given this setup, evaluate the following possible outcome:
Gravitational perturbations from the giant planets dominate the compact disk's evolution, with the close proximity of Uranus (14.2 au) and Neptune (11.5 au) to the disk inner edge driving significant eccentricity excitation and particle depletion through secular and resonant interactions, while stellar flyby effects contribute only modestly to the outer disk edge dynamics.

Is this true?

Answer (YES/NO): YES